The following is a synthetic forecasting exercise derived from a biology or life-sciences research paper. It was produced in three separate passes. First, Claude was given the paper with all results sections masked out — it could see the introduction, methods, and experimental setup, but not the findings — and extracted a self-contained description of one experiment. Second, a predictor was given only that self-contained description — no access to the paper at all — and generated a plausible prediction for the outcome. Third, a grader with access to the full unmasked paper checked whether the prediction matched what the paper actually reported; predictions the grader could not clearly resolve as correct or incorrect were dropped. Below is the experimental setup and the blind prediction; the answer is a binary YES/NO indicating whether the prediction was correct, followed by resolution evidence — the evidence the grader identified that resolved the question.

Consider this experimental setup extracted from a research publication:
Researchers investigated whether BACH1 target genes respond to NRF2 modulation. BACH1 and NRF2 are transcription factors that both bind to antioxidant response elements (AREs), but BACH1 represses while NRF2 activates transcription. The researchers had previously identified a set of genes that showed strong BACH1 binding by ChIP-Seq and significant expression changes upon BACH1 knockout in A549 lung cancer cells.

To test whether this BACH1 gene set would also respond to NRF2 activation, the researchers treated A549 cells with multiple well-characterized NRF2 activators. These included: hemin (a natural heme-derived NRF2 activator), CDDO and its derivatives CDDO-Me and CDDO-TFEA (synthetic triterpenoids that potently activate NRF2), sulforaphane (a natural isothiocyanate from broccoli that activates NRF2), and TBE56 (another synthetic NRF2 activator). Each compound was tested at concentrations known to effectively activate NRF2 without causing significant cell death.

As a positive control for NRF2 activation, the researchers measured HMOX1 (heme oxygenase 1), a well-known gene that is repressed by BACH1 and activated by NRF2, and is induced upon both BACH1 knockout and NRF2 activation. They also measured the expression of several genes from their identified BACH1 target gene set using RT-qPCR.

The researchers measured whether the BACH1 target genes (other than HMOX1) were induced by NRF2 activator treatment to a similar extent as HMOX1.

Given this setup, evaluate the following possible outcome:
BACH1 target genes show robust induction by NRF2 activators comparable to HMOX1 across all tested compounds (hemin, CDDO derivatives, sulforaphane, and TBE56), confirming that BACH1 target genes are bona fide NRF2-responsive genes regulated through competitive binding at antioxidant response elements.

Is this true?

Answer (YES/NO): NO